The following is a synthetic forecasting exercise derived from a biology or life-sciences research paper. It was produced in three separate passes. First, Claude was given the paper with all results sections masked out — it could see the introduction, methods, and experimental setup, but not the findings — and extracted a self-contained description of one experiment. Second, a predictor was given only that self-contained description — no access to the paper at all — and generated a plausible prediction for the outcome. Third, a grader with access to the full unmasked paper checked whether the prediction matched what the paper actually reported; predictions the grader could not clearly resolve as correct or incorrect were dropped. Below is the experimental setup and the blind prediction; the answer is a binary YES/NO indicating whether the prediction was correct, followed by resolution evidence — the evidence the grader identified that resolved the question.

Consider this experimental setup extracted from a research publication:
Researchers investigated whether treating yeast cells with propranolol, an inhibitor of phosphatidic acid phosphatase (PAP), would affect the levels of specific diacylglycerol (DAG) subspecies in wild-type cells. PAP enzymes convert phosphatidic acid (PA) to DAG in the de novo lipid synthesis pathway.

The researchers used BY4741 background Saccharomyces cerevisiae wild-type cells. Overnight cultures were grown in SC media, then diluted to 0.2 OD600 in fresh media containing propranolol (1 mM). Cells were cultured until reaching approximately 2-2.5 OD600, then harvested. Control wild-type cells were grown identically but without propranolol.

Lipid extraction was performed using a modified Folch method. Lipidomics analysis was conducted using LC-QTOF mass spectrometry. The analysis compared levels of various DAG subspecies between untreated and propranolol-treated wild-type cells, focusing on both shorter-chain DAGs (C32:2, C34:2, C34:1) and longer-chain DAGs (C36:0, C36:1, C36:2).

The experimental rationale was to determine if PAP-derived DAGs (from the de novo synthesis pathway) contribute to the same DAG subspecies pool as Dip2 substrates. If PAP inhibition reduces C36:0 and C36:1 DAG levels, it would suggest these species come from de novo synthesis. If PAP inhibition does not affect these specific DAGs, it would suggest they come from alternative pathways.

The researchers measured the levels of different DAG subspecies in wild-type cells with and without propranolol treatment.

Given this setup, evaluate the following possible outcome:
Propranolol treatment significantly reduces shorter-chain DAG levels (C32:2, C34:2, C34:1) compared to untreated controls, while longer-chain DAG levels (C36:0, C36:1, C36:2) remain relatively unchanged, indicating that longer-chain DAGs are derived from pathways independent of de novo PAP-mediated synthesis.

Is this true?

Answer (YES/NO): NO